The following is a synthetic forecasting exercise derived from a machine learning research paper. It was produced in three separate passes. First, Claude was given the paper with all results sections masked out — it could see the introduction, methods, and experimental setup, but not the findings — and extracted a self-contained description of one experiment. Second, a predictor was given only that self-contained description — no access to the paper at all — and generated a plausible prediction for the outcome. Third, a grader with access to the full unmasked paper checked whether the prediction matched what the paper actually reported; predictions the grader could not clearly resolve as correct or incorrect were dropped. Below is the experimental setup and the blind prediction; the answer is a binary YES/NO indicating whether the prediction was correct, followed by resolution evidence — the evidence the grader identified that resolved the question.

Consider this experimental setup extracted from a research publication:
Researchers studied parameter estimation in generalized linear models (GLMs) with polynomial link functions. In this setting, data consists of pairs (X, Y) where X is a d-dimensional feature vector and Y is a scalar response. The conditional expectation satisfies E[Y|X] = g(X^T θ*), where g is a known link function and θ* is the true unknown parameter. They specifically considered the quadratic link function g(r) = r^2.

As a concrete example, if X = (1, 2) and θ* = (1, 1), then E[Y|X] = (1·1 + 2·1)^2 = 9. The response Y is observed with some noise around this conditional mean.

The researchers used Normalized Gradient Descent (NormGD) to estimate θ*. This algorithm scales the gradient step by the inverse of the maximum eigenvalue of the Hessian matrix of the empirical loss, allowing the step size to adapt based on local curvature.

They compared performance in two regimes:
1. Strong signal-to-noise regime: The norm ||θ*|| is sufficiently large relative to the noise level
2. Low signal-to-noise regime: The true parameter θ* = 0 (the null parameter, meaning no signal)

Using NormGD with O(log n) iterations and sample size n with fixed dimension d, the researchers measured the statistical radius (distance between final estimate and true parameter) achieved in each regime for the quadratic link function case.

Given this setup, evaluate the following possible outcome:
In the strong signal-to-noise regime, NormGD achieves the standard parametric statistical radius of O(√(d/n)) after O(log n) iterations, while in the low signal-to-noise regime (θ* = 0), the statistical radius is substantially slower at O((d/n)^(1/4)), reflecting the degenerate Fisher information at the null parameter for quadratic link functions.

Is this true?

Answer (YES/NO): YES